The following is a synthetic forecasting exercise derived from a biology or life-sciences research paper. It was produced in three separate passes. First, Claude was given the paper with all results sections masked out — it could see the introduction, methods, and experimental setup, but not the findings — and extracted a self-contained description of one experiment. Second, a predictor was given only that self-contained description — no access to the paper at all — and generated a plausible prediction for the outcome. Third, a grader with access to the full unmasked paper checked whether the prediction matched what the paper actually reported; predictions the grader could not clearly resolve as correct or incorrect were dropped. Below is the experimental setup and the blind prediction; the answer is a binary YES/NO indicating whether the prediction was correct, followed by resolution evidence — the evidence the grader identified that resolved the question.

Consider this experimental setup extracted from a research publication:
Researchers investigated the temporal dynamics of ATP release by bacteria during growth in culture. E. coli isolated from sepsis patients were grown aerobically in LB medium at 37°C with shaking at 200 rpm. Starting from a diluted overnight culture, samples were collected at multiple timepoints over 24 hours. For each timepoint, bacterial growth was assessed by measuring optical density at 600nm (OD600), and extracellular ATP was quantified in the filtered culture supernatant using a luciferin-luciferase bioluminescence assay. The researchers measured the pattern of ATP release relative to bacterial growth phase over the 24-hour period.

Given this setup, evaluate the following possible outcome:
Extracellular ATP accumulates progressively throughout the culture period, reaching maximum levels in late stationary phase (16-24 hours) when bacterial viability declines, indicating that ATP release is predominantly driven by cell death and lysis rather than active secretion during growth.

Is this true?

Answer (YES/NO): NO